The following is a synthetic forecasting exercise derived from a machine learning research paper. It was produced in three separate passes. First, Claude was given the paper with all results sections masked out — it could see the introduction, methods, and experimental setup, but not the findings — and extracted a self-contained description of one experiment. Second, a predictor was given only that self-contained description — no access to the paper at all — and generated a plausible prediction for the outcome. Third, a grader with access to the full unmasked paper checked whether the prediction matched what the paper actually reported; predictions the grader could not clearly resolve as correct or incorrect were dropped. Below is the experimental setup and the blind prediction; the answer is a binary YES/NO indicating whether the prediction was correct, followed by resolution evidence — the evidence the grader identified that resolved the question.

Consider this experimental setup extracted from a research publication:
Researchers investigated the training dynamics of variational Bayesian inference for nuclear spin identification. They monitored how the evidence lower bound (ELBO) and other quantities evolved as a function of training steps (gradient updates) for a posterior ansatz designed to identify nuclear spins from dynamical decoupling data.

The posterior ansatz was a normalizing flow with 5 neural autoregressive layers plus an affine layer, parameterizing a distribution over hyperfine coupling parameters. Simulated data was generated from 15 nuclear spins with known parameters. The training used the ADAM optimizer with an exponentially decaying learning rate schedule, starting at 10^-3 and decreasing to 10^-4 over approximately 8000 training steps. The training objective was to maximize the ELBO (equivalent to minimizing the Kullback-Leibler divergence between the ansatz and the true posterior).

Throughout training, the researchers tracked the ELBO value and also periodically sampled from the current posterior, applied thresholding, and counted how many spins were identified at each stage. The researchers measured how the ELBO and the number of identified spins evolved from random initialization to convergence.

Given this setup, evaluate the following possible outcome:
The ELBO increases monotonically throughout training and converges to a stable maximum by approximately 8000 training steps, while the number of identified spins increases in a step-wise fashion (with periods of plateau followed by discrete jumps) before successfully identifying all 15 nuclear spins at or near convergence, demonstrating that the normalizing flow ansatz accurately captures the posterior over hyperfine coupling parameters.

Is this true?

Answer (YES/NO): NO